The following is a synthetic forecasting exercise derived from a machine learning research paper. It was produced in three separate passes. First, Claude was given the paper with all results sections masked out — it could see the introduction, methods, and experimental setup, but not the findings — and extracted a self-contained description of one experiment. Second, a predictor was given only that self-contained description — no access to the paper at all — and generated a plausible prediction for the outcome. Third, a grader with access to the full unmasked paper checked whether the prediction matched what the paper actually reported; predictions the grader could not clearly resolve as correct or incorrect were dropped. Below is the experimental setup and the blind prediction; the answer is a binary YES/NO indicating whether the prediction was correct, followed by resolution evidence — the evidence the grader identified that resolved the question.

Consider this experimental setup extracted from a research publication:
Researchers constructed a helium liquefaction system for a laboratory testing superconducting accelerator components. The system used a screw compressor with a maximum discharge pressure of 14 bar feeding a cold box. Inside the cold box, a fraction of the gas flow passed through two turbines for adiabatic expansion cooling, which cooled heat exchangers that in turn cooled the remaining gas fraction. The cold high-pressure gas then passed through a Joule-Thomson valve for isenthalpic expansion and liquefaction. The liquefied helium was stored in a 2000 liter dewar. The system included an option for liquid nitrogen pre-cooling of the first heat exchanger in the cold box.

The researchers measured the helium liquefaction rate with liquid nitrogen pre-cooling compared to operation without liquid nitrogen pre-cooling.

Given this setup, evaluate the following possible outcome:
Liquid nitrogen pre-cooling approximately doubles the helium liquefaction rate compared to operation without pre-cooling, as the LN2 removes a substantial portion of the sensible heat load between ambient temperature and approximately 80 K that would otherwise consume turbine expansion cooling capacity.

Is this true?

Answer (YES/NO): YES